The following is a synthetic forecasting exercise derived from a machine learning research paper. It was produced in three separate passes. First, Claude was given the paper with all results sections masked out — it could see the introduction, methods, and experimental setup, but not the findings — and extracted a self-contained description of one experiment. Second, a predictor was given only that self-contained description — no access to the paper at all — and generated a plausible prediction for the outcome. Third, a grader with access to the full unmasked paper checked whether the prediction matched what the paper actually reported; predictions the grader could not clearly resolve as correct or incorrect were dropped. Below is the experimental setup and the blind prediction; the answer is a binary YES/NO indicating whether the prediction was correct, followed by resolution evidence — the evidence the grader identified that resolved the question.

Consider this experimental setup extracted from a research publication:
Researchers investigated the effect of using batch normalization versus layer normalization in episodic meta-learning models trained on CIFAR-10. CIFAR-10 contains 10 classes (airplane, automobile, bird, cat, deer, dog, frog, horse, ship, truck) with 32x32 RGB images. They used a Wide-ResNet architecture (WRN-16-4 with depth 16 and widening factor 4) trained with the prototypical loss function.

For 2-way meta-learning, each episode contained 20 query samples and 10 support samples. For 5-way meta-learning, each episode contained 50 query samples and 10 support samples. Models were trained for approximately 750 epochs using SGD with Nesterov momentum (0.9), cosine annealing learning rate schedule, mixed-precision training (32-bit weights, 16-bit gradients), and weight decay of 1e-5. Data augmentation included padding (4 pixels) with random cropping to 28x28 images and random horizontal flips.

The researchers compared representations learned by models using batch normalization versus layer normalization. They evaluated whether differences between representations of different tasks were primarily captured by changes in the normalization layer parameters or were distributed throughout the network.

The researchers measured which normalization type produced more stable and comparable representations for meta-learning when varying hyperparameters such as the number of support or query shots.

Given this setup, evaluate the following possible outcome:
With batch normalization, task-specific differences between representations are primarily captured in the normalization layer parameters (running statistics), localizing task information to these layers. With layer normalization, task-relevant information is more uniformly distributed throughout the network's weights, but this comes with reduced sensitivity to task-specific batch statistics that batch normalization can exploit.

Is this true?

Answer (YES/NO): YES